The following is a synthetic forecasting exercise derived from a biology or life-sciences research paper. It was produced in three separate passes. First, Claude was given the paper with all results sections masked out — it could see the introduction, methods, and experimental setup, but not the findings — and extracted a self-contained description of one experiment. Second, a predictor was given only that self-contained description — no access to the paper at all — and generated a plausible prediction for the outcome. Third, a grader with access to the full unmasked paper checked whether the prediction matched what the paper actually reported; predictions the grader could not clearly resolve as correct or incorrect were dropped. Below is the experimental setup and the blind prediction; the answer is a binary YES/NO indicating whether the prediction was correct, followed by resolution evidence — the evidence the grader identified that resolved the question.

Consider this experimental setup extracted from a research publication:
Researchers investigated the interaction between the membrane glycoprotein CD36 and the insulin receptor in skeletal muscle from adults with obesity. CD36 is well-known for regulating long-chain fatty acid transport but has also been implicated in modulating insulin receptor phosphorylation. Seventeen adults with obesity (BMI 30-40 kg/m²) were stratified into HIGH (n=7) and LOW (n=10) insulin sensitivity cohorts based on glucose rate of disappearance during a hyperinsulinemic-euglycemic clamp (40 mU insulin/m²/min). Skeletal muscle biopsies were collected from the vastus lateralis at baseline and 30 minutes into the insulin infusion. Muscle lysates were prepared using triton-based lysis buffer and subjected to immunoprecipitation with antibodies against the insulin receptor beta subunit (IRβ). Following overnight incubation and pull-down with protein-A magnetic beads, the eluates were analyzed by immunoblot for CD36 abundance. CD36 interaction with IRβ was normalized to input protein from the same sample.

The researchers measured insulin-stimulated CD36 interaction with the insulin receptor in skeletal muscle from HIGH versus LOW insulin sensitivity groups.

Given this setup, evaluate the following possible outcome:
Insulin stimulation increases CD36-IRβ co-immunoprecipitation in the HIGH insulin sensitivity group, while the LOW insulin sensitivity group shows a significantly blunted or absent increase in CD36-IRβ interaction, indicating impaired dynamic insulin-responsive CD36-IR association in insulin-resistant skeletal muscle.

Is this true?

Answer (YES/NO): NO